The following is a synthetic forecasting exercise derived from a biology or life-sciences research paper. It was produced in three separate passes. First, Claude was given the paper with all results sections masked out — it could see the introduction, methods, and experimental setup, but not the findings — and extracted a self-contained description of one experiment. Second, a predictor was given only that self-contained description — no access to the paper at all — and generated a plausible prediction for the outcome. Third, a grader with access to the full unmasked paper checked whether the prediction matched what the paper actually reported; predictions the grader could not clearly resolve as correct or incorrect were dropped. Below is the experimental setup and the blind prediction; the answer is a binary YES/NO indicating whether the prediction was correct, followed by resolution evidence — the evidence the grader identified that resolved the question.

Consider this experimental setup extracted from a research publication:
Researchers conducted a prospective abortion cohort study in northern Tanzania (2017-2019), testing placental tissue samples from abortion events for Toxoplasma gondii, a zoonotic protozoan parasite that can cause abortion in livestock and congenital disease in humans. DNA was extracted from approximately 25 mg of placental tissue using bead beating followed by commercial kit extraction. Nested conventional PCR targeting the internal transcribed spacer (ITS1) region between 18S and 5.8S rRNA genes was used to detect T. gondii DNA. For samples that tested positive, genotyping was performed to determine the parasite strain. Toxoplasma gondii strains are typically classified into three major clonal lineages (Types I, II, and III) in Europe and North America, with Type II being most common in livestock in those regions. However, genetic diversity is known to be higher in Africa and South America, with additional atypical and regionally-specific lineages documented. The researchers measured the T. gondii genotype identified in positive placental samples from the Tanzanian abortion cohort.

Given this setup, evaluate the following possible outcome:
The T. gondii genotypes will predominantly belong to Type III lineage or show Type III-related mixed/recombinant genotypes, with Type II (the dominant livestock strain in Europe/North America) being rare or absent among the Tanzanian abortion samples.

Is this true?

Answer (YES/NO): NO